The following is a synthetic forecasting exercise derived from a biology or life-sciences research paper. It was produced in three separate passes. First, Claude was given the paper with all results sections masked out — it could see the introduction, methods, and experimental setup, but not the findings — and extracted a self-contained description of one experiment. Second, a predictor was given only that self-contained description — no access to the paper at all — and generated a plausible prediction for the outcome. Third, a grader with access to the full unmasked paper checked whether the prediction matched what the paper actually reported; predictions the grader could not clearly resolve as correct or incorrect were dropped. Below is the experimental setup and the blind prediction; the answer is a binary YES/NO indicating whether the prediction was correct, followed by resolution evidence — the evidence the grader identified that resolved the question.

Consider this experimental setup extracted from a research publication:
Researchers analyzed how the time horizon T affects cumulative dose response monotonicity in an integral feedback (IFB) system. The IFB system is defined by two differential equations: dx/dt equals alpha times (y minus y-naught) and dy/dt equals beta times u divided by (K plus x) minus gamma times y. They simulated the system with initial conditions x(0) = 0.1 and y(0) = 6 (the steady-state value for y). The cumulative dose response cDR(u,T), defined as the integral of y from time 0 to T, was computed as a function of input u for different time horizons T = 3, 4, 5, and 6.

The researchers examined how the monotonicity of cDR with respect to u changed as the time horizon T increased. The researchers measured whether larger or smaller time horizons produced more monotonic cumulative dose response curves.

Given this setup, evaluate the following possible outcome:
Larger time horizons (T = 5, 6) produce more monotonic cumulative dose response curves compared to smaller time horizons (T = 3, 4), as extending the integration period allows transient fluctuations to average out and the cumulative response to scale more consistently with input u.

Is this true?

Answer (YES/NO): NO